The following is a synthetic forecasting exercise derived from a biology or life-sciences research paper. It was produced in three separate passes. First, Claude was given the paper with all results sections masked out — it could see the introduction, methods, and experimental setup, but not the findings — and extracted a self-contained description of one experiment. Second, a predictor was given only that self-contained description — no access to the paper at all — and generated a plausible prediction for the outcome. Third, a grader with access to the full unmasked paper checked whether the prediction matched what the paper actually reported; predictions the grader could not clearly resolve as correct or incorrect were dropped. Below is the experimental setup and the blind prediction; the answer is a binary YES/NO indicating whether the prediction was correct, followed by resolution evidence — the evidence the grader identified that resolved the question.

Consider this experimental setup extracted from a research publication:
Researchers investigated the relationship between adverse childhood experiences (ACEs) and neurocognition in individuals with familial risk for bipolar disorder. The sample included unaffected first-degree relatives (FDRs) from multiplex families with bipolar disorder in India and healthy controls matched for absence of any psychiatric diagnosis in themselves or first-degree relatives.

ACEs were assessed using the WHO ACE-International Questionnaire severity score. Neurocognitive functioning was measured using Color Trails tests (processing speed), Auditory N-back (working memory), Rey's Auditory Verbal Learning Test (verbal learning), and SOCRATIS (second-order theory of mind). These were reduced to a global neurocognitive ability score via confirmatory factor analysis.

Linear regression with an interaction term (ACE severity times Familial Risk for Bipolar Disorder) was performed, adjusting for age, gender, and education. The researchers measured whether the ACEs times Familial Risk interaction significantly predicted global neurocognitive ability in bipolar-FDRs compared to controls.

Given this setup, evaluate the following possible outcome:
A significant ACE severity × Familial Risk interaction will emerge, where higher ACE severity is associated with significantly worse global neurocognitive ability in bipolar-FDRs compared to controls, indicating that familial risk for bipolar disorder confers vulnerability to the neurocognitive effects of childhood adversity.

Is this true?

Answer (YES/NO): NO